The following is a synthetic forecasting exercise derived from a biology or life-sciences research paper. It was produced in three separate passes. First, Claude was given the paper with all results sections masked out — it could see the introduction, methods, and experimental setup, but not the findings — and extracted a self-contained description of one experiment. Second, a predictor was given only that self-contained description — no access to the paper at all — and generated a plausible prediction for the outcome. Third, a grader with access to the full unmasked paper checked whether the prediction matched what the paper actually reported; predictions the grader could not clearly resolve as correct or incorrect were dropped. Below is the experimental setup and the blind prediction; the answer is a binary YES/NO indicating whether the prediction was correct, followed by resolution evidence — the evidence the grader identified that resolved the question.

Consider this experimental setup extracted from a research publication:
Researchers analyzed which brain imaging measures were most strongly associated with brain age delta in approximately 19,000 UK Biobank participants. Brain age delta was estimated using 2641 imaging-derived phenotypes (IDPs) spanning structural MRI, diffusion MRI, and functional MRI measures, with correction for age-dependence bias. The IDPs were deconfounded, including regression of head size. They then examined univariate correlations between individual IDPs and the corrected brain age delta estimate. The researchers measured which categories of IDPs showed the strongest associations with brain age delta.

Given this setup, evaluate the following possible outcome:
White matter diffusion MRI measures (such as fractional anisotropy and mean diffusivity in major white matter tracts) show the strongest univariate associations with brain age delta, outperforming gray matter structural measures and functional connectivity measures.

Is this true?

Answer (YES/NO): NO